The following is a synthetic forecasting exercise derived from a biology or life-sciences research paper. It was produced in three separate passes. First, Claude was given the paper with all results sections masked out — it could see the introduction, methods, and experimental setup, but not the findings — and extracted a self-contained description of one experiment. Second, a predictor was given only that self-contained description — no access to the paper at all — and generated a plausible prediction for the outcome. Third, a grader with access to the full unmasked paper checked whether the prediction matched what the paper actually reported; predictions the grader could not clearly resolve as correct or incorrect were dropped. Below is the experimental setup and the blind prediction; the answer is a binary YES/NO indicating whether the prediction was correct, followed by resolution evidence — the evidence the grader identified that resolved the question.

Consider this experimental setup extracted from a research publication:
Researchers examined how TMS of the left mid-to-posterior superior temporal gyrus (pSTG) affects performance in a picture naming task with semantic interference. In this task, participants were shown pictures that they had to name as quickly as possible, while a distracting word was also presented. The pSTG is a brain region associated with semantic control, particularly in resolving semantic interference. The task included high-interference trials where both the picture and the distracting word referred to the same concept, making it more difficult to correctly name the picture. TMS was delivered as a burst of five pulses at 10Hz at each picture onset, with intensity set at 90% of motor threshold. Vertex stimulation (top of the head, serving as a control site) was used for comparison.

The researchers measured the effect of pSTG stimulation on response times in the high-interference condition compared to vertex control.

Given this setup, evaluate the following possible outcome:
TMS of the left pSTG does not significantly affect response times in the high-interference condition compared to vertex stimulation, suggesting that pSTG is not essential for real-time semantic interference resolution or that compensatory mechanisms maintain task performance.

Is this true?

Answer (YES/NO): NO